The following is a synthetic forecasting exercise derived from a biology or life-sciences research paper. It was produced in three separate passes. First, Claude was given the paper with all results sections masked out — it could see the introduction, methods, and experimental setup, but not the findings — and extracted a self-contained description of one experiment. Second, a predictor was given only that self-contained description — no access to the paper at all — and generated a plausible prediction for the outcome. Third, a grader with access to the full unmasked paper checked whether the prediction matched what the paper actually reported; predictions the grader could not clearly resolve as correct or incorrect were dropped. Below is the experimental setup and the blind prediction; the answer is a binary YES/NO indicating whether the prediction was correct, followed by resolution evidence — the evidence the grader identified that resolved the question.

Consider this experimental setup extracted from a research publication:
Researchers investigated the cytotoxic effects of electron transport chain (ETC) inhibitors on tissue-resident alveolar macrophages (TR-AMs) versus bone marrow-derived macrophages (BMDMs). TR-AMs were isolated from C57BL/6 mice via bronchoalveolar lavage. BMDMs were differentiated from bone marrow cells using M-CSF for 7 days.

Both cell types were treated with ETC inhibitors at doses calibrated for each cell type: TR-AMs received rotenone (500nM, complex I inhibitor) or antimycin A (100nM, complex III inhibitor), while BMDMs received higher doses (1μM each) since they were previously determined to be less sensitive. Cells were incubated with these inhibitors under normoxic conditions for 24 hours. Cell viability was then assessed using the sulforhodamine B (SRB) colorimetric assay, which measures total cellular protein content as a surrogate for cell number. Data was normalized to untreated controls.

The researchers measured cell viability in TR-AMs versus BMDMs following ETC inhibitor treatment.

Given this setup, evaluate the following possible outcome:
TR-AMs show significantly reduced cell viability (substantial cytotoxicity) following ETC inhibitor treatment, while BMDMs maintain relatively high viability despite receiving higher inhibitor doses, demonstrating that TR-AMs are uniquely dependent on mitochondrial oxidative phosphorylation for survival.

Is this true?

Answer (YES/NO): YES